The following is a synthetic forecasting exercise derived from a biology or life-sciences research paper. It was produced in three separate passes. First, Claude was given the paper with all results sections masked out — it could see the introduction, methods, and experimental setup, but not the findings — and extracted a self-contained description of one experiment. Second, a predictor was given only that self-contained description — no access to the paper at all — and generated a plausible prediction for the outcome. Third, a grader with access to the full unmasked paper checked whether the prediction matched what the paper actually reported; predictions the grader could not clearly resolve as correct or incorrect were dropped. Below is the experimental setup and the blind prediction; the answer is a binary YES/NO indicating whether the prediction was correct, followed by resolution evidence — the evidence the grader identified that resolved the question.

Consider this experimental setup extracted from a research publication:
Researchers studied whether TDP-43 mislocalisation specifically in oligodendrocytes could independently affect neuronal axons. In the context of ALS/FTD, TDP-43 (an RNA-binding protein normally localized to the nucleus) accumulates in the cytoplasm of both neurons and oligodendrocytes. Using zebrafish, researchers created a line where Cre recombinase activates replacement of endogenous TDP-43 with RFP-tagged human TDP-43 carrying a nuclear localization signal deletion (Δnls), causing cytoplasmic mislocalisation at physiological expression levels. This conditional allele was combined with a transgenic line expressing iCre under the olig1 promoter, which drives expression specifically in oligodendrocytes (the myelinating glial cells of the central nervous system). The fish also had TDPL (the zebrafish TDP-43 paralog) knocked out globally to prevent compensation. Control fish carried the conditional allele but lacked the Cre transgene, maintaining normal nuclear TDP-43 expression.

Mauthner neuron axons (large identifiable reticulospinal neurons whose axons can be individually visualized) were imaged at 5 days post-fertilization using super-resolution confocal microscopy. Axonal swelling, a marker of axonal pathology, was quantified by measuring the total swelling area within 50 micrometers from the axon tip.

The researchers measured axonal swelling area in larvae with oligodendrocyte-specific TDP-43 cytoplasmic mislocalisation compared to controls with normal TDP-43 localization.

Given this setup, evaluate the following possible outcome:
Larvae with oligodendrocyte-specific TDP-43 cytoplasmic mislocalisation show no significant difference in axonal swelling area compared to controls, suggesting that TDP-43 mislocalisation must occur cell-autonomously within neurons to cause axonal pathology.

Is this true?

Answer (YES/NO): NO